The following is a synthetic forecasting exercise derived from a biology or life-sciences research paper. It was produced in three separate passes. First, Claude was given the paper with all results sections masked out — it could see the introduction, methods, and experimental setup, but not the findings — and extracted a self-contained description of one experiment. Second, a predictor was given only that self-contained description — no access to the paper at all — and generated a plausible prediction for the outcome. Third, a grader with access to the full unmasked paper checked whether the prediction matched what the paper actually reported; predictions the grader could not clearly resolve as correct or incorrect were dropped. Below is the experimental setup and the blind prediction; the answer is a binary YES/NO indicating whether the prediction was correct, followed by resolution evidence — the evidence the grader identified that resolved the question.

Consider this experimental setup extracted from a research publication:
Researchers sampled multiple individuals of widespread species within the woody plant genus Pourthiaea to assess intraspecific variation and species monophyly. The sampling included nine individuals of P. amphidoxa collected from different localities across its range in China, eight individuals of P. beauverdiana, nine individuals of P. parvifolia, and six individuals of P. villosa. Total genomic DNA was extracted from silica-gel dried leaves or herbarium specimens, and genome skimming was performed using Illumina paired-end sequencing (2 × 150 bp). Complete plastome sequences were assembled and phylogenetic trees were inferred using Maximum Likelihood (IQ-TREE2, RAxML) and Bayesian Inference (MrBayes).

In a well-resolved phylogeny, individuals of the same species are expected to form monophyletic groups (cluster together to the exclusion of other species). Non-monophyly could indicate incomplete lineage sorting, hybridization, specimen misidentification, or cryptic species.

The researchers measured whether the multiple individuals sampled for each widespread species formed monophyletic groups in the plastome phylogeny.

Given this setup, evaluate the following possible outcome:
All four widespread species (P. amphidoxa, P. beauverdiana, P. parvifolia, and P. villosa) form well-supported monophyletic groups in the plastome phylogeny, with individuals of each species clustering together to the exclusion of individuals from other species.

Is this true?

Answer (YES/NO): NO